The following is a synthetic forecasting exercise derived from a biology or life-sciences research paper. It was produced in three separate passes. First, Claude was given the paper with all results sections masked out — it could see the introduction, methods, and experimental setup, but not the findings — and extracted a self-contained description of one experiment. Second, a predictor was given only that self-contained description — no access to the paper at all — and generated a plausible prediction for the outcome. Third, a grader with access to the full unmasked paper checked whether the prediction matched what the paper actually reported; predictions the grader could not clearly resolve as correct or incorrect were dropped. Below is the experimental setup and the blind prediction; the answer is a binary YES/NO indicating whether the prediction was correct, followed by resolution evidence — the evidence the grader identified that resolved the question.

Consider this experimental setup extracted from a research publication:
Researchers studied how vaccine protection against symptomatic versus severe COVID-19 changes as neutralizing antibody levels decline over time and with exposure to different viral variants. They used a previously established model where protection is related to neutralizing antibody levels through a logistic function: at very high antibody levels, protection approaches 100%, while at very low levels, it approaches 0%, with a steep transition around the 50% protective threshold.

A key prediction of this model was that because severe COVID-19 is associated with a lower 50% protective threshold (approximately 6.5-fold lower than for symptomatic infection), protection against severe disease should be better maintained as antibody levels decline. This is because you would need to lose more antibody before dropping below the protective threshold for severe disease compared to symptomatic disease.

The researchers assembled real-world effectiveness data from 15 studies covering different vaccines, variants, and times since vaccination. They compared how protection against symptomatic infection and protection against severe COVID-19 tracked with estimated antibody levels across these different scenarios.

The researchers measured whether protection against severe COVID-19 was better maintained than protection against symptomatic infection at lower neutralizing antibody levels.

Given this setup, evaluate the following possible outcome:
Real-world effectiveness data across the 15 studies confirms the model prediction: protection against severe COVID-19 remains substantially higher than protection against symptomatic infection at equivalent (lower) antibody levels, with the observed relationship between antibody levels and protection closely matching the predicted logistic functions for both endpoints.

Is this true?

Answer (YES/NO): YES